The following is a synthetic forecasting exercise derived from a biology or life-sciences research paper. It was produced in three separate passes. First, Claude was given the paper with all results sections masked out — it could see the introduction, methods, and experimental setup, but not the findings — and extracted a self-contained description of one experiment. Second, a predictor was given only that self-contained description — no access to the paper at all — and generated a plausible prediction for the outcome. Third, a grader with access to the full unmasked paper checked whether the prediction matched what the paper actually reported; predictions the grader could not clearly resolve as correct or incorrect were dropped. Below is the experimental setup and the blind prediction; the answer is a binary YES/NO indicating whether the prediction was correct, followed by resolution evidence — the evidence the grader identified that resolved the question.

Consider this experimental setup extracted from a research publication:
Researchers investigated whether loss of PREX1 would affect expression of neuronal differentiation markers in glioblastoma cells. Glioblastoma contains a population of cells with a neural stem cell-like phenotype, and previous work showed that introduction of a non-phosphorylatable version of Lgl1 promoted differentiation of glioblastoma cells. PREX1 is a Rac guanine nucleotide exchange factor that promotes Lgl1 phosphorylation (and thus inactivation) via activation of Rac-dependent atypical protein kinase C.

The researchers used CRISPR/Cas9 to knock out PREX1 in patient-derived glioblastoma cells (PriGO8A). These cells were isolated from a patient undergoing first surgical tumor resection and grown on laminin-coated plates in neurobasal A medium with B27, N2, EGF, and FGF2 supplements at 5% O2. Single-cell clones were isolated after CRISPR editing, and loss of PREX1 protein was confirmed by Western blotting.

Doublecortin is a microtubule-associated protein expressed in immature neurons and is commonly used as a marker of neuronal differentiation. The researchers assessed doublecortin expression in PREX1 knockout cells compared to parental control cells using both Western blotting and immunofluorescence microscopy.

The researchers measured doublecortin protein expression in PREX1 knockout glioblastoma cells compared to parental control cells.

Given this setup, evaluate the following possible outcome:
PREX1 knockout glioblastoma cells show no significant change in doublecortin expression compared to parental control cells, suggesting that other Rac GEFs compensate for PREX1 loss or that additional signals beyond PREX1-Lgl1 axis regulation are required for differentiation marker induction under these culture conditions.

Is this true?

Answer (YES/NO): NO